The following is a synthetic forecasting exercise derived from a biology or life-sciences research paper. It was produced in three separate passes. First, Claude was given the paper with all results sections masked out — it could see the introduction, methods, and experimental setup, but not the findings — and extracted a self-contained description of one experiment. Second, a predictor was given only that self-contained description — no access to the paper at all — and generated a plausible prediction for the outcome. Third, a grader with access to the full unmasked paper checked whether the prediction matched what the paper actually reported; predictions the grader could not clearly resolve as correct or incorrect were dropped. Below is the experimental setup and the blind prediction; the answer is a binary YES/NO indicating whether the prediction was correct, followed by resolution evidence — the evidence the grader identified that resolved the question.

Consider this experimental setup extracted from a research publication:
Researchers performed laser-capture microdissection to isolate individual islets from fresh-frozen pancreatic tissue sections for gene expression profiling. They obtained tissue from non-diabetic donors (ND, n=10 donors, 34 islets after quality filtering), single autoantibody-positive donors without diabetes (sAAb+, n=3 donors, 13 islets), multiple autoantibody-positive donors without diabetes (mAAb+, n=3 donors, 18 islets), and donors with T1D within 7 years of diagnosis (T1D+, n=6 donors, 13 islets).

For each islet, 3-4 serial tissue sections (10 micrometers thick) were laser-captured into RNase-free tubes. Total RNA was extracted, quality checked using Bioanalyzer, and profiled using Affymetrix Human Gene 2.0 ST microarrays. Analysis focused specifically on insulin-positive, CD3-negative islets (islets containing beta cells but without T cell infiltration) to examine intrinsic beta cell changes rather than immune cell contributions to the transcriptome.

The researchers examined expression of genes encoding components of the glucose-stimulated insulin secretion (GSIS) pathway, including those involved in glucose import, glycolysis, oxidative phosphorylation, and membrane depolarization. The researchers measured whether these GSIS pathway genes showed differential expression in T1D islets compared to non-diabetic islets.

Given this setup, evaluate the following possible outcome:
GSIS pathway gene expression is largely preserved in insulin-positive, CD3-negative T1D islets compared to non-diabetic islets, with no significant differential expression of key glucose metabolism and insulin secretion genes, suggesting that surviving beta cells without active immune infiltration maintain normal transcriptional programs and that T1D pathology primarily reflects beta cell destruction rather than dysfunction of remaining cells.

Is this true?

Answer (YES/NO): NO